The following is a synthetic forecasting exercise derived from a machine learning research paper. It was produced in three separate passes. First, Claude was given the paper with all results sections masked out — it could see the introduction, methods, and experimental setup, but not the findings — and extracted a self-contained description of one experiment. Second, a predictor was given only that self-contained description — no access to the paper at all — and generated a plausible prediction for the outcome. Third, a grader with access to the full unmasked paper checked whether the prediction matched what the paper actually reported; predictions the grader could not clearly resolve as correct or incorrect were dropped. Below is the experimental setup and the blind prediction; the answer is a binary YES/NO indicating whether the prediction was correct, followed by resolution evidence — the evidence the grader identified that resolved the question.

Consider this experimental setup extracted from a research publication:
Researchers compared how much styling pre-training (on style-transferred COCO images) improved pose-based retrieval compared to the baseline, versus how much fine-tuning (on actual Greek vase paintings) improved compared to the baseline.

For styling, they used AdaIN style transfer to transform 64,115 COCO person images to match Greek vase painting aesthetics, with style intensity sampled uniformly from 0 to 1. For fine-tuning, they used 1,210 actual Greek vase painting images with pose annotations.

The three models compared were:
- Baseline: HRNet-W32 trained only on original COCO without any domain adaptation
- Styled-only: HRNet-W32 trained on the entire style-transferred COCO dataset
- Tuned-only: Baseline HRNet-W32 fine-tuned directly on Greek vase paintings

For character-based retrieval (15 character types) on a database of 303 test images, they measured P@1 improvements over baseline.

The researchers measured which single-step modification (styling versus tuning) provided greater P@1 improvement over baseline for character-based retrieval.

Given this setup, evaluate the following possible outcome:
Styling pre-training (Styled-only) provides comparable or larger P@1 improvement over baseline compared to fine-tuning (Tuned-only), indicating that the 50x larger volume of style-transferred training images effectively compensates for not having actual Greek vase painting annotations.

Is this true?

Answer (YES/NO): NO